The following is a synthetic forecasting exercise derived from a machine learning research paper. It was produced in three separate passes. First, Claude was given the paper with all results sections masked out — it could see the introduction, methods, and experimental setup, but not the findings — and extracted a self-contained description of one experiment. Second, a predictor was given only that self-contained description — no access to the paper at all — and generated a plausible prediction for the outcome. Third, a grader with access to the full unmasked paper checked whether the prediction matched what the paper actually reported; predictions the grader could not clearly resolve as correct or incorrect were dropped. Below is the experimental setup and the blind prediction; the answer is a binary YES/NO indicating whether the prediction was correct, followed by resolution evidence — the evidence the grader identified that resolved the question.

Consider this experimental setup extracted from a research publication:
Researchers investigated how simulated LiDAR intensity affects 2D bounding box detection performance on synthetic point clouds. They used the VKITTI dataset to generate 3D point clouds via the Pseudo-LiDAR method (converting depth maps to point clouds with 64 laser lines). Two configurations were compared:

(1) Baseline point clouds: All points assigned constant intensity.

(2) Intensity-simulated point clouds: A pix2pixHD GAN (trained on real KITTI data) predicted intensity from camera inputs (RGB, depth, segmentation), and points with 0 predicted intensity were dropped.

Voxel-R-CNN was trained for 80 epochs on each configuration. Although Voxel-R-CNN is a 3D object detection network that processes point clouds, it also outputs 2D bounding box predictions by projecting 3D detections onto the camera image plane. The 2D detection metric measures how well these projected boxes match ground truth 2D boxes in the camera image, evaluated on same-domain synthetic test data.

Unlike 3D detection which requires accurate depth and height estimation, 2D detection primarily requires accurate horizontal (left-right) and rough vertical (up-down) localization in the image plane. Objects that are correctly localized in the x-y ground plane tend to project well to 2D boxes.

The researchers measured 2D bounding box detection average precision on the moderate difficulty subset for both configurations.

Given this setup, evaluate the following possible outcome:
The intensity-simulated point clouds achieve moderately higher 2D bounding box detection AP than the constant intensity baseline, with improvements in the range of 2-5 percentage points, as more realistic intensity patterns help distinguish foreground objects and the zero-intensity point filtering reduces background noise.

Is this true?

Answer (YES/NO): NO